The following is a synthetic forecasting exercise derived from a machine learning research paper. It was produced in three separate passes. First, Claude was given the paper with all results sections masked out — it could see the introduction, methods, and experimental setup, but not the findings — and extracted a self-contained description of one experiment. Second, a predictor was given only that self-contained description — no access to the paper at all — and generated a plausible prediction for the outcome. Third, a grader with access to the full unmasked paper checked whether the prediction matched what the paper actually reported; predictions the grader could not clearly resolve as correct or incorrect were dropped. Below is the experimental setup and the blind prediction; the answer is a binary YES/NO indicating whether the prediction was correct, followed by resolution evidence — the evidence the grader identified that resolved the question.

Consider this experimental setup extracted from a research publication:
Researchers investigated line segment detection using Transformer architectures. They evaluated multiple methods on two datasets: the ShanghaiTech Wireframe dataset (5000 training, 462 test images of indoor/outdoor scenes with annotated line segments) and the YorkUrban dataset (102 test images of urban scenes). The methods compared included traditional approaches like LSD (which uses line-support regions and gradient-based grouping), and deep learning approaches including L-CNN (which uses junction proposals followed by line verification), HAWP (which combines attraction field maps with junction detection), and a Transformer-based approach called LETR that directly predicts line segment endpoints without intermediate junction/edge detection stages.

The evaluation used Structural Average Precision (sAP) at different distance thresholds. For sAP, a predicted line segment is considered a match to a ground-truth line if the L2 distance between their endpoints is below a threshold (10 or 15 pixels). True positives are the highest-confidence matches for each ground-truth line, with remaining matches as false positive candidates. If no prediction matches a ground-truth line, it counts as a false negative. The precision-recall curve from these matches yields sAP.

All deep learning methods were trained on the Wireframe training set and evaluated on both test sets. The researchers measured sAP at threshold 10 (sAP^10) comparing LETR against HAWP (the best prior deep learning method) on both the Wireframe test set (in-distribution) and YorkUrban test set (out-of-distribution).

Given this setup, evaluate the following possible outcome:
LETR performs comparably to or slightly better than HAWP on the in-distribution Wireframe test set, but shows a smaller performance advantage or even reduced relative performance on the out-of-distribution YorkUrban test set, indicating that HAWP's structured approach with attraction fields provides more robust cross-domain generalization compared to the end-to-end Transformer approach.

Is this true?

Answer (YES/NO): NO